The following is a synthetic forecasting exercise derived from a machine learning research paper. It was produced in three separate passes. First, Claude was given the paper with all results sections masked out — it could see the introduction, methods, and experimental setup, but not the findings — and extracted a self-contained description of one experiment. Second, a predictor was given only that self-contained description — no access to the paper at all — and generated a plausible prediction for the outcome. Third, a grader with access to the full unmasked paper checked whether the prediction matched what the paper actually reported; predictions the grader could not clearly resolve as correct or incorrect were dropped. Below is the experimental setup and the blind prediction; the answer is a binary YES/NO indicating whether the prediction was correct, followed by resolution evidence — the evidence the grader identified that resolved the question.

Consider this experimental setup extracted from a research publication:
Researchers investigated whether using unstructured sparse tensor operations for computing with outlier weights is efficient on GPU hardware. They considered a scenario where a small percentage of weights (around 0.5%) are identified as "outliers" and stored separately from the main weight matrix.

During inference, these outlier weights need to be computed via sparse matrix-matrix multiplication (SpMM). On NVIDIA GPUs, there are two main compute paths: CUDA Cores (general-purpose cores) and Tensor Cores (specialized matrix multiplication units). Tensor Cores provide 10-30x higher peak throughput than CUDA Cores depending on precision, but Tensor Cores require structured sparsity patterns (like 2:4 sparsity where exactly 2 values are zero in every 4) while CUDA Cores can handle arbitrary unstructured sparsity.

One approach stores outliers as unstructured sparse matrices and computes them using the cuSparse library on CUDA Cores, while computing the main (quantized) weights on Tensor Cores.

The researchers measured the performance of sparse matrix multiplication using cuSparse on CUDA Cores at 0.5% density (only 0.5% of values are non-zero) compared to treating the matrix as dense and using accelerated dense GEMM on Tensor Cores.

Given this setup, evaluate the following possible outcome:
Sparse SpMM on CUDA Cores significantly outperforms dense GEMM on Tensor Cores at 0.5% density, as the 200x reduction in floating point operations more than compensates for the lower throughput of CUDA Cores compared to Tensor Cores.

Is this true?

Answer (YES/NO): NO